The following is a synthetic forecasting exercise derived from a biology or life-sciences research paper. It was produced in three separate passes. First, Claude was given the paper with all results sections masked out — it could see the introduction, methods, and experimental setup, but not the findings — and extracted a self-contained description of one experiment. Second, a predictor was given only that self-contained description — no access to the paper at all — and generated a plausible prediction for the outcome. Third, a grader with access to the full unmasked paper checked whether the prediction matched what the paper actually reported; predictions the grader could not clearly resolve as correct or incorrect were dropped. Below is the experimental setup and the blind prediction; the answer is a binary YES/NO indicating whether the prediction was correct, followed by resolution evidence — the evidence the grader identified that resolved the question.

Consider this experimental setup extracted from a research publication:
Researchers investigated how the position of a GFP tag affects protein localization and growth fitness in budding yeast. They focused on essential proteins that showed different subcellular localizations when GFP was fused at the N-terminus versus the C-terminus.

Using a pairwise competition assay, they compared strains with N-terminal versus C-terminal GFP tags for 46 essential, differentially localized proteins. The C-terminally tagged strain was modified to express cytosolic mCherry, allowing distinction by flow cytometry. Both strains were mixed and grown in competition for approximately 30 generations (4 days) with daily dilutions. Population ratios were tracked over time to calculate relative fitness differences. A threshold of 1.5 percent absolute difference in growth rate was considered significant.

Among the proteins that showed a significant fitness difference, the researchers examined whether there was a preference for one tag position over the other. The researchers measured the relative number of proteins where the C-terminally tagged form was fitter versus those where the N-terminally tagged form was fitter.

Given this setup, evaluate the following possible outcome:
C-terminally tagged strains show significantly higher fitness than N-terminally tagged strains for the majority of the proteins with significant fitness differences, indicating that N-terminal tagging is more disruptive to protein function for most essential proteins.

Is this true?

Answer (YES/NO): YES